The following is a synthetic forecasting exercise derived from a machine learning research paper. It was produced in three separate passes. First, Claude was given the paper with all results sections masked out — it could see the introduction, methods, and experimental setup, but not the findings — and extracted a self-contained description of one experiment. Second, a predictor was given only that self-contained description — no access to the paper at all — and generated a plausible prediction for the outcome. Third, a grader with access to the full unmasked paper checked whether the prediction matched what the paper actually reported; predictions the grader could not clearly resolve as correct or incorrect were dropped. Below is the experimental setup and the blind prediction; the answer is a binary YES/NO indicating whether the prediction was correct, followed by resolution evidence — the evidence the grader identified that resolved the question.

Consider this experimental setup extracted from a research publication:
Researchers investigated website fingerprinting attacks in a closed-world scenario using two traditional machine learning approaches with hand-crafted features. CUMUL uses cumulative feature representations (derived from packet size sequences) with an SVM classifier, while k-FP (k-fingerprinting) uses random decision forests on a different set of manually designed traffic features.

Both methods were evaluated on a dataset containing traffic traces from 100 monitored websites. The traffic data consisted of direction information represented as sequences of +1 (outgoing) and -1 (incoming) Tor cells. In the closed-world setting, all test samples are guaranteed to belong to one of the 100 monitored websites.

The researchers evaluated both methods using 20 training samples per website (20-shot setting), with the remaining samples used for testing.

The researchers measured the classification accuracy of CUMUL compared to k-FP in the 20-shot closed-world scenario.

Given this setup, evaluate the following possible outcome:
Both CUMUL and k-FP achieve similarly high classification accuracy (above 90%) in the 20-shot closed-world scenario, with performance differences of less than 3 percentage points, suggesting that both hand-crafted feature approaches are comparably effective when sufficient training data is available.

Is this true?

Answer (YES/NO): NO